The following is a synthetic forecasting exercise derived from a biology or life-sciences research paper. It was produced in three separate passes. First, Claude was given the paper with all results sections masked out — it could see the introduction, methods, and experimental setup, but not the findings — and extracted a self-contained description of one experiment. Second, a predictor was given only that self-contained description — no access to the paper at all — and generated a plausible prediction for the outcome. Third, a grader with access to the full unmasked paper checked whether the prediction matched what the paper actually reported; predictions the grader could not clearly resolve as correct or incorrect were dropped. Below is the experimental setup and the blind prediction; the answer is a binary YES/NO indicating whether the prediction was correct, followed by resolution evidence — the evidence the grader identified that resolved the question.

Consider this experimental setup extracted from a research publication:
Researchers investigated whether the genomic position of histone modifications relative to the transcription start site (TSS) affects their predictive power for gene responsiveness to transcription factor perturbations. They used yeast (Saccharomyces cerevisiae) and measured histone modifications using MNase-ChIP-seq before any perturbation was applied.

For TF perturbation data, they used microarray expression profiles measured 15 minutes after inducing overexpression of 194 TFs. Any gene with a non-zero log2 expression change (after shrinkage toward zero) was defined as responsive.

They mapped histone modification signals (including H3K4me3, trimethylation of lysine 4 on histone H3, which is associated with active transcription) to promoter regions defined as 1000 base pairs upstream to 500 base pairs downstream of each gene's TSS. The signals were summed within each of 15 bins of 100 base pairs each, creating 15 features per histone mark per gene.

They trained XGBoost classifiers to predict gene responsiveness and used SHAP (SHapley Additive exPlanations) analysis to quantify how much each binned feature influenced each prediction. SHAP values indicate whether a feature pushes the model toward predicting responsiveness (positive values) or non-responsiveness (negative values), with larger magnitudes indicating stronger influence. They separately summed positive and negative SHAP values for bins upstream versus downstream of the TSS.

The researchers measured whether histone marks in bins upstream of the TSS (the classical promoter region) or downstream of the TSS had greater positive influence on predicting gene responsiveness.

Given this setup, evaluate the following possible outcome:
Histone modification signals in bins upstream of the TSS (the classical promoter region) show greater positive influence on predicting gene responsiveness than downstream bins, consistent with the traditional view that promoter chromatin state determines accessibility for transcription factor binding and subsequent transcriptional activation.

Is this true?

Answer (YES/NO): NO